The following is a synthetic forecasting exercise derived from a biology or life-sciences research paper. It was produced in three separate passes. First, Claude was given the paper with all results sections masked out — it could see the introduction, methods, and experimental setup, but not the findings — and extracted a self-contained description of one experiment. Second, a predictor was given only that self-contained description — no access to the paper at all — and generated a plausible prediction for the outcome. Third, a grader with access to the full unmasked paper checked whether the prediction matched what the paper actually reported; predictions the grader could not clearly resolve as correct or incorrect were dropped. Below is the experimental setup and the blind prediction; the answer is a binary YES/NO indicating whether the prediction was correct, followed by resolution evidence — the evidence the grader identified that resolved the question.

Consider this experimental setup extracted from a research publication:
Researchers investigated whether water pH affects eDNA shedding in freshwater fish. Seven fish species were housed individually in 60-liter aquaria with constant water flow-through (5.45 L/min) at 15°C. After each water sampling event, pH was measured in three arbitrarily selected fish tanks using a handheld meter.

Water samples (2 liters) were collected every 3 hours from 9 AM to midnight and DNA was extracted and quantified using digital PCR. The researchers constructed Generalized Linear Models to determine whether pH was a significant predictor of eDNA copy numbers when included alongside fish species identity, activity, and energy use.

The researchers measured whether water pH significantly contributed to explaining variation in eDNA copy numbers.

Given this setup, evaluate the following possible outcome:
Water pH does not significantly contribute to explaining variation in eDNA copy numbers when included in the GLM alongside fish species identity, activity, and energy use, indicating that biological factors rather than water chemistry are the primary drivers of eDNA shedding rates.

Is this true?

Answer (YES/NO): YES